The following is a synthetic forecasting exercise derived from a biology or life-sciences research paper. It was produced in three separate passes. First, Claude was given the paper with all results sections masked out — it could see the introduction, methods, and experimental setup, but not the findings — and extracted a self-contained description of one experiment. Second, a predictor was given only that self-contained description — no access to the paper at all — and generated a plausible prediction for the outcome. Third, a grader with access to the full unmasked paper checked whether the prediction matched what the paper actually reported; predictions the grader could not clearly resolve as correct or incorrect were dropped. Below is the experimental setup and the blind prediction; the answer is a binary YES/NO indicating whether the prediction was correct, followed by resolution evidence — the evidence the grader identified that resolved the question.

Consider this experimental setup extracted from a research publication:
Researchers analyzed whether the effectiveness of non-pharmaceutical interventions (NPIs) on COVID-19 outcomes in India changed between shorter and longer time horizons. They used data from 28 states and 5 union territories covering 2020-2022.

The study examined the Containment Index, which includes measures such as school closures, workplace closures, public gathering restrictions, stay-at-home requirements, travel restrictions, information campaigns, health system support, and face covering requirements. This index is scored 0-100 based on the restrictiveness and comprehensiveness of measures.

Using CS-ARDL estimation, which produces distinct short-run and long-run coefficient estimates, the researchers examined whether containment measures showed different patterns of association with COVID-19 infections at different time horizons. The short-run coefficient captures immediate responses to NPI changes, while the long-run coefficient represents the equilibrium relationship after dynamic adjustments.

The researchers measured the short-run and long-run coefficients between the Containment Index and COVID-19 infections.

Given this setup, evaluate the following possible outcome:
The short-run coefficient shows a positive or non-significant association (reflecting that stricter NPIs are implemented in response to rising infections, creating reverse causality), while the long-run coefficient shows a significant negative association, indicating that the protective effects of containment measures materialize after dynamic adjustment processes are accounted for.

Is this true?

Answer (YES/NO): YES